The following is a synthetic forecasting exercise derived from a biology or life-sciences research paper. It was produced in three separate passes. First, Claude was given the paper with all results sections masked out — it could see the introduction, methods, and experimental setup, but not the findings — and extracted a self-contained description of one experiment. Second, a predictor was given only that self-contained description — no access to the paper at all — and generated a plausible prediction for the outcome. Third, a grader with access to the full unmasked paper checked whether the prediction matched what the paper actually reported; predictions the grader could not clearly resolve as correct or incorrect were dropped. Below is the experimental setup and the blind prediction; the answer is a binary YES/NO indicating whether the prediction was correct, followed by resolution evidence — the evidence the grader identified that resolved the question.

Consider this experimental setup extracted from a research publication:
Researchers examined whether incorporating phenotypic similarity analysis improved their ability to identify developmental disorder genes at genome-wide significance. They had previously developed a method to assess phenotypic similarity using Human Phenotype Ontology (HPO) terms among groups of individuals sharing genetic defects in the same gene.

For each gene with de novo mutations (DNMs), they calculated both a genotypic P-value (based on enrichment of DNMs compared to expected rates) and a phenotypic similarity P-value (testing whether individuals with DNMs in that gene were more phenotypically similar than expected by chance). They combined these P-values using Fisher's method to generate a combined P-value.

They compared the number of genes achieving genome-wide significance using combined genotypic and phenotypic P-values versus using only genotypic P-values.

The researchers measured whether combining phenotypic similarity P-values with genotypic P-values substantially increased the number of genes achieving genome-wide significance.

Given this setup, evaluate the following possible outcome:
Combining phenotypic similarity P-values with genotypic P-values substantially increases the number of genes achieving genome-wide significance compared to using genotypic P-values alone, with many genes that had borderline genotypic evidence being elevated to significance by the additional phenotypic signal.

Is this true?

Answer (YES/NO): NO